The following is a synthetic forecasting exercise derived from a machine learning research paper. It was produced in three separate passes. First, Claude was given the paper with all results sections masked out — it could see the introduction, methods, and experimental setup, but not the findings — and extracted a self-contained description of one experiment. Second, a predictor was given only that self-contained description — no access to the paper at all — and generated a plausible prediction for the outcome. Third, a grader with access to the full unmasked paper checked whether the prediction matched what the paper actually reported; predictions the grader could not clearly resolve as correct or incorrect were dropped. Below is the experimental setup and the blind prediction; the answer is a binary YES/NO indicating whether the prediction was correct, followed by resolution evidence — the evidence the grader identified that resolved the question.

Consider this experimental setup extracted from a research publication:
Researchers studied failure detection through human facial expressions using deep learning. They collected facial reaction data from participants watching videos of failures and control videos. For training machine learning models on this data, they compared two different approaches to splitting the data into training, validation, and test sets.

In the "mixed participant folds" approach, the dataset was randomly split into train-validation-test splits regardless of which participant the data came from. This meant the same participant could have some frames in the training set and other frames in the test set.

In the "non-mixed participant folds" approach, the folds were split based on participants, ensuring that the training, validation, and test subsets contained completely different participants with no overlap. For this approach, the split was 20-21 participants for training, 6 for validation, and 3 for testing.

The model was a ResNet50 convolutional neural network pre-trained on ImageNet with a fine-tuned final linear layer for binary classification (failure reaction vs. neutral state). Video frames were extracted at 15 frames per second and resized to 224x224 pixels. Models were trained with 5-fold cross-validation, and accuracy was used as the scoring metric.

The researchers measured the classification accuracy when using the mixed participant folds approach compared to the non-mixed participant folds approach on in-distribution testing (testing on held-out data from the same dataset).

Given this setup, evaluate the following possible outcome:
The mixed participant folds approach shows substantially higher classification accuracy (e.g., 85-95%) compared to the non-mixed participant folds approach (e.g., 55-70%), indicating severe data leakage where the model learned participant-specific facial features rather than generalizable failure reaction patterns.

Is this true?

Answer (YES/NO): NO